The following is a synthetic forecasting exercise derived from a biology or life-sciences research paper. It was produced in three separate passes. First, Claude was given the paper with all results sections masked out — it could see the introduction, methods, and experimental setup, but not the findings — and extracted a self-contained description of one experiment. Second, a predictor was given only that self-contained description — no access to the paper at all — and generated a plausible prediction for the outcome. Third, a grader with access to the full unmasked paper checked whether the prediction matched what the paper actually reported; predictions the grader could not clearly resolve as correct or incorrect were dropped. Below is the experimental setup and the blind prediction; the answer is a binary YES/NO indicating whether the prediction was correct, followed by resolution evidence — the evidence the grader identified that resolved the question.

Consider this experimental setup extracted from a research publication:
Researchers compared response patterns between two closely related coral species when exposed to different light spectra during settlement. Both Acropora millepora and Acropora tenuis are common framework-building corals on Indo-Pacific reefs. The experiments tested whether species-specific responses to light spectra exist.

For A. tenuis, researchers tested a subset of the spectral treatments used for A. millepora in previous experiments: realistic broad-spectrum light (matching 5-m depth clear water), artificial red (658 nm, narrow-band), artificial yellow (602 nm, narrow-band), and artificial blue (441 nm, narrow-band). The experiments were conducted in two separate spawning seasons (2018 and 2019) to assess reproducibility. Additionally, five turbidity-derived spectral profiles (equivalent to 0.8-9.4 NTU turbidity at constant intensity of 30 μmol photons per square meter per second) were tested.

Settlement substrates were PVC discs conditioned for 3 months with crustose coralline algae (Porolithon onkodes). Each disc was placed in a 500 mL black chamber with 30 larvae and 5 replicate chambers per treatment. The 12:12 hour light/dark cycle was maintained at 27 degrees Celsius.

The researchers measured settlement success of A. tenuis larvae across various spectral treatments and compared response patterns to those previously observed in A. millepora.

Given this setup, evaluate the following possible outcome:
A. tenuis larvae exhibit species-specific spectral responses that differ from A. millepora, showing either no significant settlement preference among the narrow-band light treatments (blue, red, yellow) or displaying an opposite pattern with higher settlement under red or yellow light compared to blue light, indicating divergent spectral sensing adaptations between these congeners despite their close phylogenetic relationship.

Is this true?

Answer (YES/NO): YES